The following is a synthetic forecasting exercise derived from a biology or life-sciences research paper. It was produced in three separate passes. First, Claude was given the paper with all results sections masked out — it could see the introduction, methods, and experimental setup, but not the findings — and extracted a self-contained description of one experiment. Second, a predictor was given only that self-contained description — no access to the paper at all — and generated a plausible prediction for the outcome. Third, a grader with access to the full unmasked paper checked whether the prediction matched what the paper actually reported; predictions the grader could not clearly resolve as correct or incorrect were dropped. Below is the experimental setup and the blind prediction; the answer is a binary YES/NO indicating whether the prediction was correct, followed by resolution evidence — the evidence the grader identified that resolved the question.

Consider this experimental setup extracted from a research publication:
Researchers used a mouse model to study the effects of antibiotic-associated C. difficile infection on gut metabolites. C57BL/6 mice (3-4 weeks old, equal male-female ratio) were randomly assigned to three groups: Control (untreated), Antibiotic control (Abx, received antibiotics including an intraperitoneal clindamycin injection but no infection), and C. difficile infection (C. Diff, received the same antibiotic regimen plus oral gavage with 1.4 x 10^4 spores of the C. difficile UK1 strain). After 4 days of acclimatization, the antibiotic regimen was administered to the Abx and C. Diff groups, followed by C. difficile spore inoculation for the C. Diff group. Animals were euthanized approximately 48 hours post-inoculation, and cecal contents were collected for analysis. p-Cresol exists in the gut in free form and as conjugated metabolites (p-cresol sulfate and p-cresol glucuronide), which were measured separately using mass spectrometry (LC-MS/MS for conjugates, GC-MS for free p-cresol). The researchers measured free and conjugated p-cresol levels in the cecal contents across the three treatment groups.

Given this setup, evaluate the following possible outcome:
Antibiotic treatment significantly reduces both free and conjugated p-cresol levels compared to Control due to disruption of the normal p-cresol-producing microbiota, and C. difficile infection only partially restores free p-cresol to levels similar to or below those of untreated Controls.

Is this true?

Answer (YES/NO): NO